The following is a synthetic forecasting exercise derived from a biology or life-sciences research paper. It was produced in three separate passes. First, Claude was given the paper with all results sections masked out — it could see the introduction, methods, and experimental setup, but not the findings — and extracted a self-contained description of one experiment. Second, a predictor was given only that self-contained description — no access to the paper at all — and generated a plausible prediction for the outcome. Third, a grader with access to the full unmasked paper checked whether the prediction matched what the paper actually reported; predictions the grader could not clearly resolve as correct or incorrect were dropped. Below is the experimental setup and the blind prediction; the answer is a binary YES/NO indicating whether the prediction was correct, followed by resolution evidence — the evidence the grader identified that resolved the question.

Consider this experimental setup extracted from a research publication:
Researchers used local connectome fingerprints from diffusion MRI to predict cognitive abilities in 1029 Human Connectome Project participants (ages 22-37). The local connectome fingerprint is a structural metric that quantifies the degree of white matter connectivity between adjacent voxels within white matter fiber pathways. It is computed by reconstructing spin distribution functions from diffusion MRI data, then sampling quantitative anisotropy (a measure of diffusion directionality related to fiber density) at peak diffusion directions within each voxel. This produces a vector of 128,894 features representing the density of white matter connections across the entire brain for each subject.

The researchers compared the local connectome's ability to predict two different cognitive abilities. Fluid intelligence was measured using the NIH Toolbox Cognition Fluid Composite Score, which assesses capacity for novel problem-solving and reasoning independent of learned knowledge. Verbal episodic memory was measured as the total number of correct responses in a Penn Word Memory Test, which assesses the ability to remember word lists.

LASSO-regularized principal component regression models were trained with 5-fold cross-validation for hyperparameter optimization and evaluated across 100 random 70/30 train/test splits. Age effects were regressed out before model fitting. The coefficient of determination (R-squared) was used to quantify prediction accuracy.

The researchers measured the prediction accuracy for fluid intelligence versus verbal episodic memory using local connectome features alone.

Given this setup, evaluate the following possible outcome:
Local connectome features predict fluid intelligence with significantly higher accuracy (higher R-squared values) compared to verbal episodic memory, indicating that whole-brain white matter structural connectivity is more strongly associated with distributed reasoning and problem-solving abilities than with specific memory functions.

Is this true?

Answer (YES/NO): YES